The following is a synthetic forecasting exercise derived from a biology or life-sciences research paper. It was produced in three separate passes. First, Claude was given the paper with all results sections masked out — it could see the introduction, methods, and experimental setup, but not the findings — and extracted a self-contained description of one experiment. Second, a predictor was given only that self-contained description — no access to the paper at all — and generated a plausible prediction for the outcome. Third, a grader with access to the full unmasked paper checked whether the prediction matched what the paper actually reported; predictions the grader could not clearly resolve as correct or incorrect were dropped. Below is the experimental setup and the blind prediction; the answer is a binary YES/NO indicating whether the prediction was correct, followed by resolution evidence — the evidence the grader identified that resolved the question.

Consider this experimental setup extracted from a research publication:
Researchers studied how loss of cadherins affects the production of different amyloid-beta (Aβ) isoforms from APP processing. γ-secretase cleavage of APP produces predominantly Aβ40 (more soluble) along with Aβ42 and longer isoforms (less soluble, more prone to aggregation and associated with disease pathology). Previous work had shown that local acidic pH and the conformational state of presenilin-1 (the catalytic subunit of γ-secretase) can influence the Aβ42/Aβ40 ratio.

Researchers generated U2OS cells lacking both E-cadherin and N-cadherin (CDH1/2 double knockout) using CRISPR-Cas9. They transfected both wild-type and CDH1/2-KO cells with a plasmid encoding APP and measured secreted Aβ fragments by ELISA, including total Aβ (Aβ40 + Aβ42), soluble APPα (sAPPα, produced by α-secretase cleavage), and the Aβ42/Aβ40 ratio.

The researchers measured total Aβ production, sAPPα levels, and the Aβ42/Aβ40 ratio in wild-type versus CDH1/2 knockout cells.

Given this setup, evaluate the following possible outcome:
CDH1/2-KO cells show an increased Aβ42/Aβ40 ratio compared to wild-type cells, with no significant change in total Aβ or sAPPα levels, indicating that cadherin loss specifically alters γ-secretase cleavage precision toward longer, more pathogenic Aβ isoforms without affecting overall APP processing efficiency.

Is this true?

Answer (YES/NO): YES